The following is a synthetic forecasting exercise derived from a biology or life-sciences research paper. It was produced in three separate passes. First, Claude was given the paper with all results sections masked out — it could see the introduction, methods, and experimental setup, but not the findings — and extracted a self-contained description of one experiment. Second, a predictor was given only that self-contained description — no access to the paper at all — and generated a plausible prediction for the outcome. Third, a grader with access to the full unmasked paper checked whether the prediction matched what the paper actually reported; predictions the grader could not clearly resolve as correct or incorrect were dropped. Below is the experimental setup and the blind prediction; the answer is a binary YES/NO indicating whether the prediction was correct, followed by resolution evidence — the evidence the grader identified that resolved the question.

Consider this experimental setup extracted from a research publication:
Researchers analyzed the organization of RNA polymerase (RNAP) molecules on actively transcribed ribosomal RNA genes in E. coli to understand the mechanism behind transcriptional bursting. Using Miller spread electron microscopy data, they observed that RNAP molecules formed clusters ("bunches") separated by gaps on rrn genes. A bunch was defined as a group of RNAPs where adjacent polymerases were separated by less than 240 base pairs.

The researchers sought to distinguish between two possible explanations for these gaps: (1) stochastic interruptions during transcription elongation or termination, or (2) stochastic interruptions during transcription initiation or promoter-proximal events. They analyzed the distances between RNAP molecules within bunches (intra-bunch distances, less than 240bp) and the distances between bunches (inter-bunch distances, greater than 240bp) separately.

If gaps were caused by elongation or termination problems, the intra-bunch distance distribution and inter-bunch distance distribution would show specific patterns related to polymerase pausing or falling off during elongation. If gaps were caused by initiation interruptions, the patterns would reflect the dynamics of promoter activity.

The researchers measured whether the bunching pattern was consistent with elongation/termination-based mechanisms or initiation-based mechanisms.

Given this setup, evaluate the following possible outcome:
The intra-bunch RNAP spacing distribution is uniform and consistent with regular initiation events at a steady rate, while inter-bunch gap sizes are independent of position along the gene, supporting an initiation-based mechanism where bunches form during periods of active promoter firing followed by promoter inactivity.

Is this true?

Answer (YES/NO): NO